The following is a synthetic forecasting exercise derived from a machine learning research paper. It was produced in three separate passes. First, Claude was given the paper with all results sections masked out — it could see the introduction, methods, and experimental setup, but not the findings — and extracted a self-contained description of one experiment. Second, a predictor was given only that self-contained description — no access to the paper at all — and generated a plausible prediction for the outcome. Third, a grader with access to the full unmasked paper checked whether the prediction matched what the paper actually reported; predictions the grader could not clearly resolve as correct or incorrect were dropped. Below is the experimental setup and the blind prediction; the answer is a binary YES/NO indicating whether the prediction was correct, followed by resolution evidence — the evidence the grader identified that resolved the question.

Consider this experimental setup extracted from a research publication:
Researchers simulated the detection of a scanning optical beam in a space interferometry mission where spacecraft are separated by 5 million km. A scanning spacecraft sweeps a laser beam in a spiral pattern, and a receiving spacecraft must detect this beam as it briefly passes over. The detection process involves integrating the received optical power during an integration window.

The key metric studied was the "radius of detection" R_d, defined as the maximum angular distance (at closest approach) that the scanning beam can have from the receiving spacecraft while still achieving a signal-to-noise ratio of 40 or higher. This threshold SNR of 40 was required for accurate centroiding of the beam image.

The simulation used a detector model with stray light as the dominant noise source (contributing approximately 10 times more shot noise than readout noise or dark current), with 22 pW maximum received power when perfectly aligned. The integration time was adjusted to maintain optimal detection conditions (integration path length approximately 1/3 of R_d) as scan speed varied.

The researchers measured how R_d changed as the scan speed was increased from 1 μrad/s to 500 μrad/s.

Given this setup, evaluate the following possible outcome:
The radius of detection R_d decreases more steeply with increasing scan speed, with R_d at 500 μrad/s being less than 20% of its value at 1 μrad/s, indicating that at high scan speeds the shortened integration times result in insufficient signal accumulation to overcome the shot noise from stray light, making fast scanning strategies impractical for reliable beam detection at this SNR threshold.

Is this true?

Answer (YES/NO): NO